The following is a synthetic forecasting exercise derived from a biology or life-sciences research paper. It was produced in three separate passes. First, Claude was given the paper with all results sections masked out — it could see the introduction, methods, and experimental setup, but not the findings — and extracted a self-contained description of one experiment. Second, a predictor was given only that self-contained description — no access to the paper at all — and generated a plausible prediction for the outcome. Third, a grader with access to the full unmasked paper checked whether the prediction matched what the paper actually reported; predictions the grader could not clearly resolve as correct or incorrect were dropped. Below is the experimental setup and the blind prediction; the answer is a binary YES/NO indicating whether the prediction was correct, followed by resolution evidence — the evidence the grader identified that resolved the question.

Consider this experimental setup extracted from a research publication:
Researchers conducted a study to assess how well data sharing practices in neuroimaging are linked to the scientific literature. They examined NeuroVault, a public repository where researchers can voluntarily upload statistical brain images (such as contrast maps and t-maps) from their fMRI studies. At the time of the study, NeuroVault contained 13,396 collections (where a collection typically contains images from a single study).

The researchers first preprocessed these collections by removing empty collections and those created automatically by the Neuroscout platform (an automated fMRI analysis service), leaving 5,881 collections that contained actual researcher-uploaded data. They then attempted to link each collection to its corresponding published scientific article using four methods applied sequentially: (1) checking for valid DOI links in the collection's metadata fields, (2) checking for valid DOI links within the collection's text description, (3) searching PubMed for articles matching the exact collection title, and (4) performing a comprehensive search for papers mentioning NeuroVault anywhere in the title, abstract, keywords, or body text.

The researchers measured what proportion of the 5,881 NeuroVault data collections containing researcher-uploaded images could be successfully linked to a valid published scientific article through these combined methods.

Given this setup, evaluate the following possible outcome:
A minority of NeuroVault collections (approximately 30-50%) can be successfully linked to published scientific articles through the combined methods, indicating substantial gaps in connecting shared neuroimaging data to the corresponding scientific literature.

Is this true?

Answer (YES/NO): NO